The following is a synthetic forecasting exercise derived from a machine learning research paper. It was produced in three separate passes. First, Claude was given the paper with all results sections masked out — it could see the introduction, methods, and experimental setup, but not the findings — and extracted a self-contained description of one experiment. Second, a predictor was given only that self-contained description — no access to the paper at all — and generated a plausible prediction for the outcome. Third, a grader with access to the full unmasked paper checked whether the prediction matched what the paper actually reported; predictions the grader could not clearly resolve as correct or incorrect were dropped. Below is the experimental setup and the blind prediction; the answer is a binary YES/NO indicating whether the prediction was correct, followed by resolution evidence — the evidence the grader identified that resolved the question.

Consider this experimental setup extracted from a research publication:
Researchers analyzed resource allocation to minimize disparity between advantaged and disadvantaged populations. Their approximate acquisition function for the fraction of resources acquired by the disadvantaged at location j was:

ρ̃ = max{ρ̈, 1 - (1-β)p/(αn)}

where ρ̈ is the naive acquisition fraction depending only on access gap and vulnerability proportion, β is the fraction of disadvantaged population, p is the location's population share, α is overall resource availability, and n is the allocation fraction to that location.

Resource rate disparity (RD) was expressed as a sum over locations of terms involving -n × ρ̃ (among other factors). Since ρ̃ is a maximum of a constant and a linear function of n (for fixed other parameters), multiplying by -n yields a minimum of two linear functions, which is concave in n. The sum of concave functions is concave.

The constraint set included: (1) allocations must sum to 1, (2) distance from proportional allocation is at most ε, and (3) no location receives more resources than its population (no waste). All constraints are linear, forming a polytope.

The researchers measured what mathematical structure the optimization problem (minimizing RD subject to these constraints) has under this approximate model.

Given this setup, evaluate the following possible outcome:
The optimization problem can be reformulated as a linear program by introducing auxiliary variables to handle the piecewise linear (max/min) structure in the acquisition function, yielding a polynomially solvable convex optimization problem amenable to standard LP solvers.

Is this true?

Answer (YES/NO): NO